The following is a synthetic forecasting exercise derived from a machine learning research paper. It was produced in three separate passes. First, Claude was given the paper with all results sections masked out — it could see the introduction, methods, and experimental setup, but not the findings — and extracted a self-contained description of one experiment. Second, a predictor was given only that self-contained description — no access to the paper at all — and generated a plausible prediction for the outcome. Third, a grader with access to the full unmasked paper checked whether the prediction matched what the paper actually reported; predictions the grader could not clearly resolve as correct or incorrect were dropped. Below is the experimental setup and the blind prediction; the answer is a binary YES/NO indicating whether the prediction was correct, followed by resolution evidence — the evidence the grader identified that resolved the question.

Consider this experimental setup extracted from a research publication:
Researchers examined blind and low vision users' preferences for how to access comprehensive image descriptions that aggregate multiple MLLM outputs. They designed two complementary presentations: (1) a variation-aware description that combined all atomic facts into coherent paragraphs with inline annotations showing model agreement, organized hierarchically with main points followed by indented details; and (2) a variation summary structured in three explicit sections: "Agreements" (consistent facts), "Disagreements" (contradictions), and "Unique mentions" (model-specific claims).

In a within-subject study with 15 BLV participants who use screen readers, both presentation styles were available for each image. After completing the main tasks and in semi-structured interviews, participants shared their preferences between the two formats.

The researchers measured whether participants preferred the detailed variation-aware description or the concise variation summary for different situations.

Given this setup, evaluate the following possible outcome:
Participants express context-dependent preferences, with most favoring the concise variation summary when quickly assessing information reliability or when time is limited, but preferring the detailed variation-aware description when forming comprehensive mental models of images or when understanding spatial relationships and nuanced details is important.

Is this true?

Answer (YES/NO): NO